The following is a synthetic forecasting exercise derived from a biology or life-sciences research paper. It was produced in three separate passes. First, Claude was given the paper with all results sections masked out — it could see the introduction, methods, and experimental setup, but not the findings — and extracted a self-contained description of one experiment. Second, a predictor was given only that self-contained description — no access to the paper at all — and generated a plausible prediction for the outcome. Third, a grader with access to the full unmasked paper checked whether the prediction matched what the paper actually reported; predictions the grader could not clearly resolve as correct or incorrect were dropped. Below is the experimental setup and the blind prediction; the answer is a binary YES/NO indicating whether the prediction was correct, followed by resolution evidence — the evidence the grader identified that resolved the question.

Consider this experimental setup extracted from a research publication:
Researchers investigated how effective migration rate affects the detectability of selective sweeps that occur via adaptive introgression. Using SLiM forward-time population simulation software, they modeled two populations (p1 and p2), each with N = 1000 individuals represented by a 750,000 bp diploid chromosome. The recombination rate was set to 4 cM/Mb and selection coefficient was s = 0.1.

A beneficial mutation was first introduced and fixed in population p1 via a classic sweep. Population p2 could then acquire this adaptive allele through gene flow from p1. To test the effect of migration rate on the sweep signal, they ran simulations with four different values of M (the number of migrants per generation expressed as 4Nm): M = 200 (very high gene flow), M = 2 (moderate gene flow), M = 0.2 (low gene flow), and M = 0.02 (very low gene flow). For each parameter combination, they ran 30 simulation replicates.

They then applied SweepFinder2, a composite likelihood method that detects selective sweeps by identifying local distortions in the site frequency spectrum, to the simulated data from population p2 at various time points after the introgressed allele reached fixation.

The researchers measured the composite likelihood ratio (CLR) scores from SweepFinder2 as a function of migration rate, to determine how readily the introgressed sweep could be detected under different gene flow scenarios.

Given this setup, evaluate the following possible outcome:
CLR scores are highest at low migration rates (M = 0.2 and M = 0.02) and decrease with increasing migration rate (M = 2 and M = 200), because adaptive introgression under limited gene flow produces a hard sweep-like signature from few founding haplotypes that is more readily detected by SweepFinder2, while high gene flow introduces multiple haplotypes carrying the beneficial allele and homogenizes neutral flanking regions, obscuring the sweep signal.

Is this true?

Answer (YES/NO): YES